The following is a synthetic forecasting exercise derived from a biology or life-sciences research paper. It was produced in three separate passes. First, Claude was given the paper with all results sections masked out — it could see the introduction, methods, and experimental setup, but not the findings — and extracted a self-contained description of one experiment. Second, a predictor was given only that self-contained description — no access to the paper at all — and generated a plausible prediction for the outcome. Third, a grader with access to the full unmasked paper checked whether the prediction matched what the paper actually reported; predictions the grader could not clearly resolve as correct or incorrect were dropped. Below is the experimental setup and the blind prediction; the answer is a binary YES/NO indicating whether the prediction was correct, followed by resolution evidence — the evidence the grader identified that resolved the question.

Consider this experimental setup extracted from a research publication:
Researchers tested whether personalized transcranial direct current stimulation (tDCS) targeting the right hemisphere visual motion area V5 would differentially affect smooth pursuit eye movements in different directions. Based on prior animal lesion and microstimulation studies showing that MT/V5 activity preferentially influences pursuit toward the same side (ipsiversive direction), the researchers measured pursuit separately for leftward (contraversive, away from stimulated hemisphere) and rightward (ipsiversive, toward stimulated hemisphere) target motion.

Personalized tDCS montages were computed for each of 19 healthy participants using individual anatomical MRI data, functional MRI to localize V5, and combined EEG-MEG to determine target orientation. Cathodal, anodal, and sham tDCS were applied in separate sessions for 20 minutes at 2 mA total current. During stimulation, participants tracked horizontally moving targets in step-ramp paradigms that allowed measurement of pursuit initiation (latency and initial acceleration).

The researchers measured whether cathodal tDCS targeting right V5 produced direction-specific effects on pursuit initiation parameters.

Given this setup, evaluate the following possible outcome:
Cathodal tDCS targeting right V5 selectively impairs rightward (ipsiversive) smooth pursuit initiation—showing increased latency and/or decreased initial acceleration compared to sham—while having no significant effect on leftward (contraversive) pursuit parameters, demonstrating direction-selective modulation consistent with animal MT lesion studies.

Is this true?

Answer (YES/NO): NO